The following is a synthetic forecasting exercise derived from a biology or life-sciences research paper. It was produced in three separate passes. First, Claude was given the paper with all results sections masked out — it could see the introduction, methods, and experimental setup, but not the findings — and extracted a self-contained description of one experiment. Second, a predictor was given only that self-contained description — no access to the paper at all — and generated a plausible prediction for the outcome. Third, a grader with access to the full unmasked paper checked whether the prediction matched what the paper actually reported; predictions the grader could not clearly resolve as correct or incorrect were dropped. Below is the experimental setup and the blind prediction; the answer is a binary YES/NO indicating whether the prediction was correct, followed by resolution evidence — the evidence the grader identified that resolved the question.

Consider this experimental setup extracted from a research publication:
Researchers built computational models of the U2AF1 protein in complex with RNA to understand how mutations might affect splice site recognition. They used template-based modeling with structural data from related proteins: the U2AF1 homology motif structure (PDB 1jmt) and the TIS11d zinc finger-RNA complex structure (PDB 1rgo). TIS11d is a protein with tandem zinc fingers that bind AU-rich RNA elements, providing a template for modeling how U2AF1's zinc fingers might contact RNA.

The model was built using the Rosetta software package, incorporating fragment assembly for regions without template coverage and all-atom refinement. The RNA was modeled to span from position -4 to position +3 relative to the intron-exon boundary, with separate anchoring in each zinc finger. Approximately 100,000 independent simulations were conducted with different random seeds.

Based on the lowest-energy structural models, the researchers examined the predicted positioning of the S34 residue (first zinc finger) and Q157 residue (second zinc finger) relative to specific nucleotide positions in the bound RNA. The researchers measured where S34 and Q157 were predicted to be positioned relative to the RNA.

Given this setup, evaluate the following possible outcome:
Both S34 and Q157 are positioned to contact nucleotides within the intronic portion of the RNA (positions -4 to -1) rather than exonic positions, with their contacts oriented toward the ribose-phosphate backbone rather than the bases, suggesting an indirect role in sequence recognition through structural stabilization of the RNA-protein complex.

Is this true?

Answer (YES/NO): NO